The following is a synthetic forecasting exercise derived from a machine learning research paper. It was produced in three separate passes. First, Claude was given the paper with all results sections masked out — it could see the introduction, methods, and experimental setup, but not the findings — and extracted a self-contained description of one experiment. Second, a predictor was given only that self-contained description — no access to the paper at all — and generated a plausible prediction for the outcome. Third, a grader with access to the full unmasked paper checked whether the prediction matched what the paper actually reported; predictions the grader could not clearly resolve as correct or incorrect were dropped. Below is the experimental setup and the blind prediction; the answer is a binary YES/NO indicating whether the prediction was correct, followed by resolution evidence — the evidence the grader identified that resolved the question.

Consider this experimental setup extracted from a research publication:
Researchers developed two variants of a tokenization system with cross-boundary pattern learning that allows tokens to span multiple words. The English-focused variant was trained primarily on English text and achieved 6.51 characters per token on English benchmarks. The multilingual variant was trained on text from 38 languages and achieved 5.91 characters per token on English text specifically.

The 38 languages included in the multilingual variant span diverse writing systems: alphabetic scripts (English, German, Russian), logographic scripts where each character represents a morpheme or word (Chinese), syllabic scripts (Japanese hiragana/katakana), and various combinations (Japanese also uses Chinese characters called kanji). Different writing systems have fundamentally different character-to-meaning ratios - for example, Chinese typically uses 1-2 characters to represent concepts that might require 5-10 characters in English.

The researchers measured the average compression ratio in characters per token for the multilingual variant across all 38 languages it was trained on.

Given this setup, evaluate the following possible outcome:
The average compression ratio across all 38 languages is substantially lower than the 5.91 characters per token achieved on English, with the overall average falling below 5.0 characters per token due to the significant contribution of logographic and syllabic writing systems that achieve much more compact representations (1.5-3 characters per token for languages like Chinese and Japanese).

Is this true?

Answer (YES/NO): YES